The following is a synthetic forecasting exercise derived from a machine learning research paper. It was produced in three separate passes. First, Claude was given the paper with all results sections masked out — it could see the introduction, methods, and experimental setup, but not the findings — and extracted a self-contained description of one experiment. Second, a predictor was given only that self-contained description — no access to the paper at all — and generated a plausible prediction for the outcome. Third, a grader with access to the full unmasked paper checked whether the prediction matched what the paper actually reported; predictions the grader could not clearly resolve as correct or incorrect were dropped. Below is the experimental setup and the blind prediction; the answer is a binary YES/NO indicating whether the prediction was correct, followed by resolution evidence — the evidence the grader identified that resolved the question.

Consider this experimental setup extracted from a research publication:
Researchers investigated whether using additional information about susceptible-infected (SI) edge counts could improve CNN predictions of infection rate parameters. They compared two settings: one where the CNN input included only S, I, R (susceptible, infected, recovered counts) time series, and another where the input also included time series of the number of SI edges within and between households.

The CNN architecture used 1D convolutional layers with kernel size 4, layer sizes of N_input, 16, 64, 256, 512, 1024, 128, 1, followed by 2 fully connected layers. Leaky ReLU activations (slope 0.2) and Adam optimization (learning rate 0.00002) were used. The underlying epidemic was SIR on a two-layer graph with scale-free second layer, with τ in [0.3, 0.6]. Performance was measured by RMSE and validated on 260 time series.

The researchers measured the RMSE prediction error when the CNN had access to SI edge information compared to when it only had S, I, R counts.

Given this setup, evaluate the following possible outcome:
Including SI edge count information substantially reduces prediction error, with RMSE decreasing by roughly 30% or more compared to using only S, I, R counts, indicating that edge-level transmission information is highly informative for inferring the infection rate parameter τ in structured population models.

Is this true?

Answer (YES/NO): NO